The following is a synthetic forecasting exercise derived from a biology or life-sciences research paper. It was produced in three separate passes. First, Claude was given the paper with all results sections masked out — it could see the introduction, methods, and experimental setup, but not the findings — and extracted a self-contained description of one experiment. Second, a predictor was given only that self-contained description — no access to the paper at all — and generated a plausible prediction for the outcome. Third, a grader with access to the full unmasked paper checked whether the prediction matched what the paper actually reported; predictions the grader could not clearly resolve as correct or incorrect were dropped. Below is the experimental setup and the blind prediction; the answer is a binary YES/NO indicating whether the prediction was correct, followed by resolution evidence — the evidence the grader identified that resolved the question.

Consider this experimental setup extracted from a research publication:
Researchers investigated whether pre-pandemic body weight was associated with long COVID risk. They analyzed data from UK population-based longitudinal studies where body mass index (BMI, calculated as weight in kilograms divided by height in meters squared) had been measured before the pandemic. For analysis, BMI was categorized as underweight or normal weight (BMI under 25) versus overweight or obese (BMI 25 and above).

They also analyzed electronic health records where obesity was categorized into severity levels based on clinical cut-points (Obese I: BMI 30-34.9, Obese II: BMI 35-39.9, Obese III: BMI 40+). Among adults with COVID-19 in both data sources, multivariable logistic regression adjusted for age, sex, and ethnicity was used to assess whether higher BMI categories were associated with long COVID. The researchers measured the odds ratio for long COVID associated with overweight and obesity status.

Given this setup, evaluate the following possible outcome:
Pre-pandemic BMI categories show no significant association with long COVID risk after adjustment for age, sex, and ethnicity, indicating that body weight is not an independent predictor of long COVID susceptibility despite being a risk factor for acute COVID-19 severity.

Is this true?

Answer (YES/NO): NO